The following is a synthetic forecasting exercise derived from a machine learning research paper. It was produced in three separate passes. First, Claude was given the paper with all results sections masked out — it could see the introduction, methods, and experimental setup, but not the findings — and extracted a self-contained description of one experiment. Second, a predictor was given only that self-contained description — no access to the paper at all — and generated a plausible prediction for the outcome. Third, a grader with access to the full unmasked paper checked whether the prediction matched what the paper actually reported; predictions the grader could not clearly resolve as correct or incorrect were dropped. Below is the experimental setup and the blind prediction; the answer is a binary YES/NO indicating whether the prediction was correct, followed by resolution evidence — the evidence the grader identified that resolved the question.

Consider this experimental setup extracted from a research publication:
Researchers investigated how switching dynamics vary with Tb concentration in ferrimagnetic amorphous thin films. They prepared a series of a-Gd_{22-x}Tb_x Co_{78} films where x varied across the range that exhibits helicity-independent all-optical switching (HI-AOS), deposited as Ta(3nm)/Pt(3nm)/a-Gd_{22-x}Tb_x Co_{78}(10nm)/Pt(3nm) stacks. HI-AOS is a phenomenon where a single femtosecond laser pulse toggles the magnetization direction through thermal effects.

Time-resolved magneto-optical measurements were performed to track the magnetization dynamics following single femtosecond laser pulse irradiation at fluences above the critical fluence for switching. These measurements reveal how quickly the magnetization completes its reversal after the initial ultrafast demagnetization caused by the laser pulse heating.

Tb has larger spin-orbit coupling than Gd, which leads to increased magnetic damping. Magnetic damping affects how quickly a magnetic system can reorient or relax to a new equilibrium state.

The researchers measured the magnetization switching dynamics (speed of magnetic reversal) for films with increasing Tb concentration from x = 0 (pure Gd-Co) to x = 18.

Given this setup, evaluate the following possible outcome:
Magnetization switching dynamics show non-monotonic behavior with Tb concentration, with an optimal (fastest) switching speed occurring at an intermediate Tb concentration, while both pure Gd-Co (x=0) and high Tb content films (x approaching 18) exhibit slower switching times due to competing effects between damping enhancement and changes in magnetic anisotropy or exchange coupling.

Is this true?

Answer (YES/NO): NO